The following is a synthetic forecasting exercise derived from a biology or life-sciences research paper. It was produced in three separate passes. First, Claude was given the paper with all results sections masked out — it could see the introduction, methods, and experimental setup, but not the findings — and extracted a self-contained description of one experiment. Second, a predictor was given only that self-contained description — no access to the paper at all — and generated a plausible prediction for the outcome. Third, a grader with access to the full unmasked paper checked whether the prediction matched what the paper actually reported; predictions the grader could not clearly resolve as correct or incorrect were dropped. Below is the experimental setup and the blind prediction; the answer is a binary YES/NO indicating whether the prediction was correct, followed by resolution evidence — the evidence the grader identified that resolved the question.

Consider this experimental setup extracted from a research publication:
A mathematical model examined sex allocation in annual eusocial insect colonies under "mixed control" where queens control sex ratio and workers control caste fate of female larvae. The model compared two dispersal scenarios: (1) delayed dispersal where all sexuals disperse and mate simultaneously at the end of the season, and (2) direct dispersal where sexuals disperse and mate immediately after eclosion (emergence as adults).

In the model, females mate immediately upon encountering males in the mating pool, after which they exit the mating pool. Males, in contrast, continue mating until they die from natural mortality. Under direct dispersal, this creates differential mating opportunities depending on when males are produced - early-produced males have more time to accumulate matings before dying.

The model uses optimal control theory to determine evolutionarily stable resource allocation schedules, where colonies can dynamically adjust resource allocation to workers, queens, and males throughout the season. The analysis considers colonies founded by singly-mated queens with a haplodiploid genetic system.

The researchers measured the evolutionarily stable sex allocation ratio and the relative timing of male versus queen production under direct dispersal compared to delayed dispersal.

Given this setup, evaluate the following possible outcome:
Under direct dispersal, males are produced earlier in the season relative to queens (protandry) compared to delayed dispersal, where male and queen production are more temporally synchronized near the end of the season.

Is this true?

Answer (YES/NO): YES